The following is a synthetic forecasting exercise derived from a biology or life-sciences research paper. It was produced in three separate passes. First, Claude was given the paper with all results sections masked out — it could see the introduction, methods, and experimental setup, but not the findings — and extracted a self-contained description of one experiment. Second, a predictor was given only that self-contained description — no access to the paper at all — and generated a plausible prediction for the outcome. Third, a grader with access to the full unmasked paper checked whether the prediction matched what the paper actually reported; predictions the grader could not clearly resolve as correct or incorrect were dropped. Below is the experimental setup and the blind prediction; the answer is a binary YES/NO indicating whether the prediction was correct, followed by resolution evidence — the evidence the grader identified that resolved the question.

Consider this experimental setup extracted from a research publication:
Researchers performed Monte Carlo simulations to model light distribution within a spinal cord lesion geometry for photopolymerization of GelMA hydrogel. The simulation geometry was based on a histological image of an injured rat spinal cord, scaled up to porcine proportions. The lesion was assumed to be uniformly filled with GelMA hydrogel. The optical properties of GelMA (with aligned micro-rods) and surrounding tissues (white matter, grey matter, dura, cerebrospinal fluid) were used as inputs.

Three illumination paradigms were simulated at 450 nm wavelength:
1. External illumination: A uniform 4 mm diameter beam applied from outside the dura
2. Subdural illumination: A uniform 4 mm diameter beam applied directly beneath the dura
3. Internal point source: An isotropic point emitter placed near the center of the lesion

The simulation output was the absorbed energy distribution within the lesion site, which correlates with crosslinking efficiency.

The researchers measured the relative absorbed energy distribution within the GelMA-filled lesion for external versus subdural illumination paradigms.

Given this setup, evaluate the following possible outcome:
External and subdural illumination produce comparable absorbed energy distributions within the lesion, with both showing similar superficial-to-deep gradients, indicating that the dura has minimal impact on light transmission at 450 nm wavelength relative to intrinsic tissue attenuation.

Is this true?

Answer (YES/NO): NO